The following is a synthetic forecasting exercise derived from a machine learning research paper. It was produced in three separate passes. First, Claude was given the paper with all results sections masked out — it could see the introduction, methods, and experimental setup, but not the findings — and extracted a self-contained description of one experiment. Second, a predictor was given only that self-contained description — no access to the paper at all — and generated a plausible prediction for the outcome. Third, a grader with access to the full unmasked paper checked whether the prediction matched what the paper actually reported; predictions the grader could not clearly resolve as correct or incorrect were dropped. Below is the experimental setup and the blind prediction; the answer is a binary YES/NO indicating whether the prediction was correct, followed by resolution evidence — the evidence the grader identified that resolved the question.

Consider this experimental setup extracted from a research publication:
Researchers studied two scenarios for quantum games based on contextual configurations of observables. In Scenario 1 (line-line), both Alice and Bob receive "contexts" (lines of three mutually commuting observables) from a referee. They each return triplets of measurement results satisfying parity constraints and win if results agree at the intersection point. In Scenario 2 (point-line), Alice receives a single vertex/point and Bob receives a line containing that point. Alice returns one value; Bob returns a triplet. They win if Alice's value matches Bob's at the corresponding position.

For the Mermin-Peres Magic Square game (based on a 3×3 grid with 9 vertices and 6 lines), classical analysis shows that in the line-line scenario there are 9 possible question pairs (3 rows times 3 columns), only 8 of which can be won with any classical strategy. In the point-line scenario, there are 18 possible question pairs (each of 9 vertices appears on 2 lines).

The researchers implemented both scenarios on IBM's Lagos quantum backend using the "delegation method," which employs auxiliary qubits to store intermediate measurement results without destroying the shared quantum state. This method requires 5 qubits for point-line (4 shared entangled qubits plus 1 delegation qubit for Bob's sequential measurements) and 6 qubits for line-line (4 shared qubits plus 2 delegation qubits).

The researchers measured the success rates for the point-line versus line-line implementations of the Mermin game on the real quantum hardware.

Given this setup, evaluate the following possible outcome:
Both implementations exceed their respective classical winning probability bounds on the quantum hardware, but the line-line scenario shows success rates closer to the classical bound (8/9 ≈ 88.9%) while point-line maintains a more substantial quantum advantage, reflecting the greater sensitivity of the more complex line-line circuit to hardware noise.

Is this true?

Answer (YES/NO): NO